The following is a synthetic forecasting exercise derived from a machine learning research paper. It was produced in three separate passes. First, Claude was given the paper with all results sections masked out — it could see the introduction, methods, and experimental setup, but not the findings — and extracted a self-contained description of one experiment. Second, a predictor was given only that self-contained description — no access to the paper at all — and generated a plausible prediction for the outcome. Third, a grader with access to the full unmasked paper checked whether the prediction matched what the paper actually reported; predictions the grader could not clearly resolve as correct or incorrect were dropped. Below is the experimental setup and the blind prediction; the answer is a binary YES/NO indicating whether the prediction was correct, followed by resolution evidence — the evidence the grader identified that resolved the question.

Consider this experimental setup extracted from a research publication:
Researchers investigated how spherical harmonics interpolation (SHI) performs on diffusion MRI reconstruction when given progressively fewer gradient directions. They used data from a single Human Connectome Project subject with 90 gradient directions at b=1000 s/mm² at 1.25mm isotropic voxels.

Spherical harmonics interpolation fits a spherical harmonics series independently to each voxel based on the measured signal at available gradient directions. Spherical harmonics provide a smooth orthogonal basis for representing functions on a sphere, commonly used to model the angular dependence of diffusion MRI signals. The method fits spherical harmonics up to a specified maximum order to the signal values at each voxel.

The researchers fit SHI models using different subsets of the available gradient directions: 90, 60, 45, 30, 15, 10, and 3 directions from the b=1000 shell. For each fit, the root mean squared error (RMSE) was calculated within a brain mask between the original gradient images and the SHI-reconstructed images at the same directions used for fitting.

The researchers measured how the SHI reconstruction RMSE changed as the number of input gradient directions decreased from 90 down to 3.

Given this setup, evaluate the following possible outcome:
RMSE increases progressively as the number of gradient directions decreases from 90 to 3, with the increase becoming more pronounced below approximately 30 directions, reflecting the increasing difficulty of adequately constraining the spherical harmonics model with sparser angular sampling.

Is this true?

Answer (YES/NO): NO